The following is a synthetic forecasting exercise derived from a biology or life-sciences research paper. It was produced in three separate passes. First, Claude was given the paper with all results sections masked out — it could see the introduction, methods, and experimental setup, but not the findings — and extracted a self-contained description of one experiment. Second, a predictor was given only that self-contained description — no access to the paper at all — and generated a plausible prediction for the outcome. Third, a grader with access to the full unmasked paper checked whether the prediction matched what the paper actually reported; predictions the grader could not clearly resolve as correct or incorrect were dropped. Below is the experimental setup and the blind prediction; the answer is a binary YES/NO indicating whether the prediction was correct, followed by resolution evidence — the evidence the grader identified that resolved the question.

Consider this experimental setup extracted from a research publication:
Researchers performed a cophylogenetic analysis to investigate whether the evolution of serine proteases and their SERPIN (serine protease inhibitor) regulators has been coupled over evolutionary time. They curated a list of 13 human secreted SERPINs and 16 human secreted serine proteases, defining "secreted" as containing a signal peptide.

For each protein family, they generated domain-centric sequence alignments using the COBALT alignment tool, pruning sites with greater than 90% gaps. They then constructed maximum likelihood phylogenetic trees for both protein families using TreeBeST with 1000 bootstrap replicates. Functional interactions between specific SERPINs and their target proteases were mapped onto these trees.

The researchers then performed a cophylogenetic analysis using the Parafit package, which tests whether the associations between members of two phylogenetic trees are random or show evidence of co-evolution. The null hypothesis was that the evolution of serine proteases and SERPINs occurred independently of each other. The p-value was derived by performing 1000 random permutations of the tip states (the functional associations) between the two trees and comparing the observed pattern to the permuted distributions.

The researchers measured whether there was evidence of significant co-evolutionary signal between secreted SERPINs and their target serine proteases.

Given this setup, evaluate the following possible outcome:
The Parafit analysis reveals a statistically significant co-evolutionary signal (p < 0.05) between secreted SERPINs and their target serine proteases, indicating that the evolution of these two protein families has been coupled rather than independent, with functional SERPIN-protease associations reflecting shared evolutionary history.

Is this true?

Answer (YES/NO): YES